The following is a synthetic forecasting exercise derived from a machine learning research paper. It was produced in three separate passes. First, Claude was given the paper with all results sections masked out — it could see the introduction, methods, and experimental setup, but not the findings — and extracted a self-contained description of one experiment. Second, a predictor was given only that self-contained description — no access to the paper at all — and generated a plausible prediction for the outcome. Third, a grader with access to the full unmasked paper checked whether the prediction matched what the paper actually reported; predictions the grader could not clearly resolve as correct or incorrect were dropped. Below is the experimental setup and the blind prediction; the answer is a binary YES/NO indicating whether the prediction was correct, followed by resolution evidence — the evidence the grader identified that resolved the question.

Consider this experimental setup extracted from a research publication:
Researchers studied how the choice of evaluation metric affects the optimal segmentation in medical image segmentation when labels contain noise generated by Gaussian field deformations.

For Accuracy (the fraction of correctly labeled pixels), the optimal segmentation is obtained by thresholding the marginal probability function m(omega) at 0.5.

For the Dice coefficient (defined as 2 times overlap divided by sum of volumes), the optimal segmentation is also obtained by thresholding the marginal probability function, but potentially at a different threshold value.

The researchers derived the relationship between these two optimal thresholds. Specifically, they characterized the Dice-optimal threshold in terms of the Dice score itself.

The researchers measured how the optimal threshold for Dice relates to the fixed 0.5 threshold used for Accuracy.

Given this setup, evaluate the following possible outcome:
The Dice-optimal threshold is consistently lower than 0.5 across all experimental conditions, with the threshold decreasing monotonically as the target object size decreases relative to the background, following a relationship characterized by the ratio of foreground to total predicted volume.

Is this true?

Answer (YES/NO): NO